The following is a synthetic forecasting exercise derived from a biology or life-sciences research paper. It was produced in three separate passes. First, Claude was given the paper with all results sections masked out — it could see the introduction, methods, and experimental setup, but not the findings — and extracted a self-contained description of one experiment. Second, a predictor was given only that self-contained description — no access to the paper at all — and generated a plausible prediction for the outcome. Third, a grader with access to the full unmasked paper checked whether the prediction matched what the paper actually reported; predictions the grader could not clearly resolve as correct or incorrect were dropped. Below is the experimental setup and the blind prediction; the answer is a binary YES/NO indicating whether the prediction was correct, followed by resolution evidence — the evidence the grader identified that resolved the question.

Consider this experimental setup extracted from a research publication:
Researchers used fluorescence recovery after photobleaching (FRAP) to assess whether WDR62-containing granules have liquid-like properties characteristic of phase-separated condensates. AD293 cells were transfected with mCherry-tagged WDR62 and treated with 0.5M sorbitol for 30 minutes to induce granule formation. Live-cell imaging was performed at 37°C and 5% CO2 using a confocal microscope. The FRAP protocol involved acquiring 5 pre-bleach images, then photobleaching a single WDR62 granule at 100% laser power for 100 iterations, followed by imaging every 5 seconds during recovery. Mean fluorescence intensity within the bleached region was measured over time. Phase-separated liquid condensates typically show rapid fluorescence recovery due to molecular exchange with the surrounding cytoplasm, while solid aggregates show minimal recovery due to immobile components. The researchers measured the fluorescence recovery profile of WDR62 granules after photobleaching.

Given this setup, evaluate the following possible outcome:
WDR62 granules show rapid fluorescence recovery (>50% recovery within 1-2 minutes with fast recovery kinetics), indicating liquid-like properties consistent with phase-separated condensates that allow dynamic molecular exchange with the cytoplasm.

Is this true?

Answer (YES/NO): NO